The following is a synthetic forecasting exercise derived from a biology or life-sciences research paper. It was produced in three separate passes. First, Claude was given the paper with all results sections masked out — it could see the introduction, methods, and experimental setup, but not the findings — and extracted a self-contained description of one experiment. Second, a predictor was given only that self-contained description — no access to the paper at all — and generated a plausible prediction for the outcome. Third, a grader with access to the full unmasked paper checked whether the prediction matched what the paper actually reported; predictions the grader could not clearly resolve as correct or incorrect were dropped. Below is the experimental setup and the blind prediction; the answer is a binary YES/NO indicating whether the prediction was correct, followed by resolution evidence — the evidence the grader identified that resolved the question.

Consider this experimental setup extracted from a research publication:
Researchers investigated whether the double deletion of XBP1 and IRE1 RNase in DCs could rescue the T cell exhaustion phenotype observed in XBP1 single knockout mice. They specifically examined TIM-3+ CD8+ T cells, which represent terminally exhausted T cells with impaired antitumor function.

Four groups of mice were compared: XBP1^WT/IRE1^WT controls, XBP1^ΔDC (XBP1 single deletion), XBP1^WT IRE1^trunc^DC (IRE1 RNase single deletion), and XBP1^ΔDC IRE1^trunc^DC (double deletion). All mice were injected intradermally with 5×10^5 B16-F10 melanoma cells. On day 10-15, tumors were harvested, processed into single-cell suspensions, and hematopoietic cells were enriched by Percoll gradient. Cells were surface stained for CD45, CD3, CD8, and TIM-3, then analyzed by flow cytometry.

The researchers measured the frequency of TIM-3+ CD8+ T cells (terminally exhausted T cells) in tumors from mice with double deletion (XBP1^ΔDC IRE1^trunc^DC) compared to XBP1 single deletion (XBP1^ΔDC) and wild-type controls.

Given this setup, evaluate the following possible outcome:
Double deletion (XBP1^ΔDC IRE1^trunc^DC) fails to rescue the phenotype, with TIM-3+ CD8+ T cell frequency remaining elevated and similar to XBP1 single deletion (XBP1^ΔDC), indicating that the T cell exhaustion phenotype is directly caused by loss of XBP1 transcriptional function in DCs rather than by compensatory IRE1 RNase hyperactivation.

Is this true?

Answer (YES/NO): NO